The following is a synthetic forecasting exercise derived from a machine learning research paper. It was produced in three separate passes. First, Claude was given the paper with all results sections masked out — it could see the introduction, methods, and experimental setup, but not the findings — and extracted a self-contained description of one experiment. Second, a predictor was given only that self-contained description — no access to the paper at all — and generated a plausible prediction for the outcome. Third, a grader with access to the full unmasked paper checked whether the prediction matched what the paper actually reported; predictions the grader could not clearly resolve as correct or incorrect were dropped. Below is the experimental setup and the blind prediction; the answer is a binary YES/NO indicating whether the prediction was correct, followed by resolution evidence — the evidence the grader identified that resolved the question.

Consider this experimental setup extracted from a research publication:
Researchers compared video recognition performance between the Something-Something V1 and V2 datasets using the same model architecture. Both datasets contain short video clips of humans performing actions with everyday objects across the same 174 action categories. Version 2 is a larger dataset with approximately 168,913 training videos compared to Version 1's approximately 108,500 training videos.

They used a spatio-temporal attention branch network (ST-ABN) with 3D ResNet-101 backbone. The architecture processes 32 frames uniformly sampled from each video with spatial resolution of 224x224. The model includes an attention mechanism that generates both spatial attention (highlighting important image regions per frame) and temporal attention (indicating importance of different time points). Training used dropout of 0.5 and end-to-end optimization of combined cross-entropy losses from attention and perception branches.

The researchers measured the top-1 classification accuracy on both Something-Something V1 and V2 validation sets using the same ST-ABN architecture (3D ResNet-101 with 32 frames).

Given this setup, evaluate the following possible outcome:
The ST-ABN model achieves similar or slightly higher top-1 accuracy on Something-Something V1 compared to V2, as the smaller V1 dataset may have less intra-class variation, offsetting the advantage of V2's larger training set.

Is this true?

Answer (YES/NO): NO